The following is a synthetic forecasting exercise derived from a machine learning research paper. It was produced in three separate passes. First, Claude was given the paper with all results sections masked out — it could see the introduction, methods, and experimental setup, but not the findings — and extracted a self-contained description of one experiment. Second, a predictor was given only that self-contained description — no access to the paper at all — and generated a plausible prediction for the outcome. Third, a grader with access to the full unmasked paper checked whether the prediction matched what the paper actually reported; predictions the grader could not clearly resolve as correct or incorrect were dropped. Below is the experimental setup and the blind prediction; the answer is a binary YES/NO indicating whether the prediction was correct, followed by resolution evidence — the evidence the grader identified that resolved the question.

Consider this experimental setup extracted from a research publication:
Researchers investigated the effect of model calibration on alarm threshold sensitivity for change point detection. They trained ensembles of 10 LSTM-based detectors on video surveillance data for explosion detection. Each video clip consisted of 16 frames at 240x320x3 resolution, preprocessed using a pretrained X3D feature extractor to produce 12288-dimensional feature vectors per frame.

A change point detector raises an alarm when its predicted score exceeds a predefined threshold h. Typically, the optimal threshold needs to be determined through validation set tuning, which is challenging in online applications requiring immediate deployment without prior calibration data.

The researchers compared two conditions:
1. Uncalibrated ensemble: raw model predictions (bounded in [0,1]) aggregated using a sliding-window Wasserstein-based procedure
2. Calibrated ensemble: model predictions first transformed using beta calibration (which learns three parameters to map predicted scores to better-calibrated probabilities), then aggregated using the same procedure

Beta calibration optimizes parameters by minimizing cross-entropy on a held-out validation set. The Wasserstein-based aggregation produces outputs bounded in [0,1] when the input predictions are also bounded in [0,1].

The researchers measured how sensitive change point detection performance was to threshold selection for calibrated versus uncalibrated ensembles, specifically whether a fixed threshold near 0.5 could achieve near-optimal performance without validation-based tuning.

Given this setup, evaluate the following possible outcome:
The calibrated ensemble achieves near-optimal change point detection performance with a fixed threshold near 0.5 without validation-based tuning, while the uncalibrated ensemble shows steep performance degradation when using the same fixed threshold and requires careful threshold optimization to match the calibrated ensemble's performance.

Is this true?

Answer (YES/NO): YES